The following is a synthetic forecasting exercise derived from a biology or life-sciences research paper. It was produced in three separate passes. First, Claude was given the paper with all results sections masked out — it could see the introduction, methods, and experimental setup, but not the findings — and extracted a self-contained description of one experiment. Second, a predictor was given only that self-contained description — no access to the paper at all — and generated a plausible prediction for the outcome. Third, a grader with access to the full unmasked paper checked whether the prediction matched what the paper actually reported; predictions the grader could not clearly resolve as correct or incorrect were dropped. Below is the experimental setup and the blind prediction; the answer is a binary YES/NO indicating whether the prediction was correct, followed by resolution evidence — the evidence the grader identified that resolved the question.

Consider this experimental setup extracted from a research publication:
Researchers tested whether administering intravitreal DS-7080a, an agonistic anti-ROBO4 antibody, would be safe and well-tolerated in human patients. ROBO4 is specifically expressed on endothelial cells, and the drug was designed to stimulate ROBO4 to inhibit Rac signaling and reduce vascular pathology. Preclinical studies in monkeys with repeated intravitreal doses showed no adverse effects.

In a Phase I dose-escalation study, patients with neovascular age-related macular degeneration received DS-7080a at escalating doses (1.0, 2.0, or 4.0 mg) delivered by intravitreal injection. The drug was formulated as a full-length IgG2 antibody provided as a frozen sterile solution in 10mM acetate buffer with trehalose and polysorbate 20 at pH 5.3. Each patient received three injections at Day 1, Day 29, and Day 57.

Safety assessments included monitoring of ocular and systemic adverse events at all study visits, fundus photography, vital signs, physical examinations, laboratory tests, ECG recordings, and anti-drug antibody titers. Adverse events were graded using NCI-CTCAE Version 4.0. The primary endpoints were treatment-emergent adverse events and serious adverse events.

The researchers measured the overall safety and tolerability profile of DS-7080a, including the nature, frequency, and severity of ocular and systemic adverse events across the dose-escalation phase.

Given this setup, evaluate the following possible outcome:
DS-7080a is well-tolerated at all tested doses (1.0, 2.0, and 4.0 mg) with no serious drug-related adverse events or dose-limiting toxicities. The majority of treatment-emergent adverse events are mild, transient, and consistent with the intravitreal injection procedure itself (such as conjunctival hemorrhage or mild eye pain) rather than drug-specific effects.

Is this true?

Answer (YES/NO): YES